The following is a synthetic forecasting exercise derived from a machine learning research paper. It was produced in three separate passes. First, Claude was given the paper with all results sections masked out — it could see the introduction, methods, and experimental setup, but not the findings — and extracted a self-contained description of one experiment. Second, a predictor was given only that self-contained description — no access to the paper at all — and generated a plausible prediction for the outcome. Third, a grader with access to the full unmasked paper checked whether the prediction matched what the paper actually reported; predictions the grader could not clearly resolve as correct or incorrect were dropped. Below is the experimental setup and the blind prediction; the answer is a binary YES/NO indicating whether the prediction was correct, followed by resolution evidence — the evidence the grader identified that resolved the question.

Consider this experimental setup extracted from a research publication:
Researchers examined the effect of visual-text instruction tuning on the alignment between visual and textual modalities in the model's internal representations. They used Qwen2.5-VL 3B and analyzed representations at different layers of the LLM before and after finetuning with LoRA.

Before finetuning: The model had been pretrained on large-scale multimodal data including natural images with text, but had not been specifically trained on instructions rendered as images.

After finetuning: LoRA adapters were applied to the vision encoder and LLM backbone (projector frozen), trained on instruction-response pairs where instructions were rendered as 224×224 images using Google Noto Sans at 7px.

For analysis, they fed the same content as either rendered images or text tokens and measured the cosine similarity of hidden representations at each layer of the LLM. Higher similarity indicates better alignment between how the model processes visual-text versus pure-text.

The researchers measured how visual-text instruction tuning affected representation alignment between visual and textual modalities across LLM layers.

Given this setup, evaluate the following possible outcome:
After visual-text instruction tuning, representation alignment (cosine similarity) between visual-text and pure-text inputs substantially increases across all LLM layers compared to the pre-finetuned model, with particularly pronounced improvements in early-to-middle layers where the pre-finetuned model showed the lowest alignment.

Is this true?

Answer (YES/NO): NO